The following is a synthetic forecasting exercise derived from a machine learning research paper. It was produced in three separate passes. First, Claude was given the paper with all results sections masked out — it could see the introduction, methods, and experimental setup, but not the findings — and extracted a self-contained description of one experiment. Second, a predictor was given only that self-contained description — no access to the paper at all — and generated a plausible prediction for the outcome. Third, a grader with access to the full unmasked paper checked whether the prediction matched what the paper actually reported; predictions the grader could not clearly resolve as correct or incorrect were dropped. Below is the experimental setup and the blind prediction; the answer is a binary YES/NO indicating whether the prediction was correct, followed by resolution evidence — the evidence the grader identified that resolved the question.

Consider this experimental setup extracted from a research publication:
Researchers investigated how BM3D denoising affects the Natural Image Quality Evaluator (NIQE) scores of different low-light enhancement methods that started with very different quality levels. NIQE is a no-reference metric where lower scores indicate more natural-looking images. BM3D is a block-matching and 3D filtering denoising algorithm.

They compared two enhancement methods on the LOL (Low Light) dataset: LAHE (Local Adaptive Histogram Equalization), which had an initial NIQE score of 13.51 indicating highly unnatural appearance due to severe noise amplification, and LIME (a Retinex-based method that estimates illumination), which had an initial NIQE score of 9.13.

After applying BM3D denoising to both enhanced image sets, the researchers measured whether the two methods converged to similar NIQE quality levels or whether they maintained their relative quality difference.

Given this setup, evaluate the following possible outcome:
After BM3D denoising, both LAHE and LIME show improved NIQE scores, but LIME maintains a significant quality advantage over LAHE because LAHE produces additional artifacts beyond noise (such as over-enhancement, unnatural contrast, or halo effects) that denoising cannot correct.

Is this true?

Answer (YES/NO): YES